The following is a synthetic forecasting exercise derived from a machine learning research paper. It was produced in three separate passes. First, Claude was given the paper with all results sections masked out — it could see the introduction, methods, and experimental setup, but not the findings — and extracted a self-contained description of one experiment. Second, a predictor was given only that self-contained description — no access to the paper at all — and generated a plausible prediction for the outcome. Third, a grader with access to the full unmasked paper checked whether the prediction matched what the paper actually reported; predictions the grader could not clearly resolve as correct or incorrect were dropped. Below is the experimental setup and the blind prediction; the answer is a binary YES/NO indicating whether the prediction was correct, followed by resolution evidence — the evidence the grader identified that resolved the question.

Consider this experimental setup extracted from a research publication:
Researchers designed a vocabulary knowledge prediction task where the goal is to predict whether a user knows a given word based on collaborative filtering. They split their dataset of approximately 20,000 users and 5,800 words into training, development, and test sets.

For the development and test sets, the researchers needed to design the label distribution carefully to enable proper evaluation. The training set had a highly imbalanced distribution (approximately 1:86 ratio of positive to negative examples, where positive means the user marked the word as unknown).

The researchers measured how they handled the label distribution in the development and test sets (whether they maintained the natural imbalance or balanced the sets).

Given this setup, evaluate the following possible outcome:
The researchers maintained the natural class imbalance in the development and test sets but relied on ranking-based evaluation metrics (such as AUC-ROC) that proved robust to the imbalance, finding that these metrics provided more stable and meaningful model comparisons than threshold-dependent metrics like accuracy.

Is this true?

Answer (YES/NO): NO